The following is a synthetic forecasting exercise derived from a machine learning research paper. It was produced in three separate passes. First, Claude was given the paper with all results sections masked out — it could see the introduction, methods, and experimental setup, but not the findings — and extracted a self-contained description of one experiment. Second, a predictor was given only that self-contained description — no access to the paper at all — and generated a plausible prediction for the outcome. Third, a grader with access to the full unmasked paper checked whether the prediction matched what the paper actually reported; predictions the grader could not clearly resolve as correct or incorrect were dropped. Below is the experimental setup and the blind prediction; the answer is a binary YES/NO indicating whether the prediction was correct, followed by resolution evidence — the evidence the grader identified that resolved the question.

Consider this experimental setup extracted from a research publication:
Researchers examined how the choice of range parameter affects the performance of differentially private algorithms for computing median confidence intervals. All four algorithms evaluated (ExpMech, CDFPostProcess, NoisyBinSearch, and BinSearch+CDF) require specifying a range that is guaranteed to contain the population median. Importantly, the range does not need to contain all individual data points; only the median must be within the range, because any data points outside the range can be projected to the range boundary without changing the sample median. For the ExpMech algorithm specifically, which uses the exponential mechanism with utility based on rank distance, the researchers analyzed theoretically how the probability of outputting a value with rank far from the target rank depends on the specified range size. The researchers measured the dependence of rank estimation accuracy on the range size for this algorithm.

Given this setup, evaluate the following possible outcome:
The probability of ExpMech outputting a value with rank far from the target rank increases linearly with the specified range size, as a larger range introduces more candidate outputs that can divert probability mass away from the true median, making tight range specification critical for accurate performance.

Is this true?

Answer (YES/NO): NO